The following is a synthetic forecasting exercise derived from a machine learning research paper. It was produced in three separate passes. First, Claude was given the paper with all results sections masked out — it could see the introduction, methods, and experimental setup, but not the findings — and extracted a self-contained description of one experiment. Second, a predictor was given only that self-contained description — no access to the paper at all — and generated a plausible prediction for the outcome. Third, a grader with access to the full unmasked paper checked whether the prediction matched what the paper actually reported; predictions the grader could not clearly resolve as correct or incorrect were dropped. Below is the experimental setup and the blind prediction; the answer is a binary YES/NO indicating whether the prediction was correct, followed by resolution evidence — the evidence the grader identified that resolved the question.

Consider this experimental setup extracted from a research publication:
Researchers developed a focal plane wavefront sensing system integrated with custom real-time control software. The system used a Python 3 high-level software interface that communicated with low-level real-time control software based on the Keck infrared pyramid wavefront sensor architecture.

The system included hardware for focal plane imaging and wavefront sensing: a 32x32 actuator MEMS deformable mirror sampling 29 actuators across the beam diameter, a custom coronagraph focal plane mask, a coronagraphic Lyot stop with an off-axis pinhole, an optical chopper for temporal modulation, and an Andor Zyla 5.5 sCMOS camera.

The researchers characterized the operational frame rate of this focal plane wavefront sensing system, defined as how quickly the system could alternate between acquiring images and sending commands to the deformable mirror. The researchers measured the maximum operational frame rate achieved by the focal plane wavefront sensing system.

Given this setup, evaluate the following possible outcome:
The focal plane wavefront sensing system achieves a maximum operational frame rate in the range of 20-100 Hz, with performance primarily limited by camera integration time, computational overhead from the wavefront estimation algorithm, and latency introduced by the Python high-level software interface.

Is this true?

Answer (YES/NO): YES